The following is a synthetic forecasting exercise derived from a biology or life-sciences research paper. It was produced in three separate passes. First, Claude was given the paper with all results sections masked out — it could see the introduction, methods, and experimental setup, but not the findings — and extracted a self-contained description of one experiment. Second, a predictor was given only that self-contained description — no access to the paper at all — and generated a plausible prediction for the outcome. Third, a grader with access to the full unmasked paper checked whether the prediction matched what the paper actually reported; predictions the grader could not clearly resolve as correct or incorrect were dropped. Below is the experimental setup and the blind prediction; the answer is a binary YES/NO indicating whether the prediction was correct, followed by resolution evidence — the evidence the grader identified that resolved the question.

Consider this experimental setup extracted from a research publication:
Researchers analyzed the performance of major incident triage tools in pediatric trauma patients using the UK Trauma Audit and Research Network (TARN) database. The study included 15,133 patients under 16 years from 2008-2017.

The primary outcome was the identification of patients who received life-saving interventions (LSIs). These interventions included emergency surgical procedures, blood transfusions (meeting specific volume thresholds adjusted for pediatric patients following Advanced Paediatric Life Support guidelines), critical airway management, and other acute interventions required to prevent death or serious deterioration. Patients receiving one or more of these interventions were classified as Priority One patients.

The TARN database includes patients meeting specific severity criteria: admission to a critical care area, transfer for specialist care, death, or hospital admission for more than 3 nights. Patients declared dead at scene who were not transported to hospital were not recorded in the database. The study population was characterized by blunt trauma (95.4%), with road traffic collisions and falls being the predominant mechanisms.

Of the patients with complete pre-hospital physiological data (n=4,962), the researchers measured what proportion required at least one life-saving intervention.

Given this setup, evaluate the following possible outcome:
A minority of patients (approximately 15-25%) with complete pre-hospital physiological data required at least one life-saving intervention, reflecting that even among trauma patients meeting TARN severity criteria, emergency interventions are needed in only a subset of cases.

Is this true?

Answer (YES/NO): YES